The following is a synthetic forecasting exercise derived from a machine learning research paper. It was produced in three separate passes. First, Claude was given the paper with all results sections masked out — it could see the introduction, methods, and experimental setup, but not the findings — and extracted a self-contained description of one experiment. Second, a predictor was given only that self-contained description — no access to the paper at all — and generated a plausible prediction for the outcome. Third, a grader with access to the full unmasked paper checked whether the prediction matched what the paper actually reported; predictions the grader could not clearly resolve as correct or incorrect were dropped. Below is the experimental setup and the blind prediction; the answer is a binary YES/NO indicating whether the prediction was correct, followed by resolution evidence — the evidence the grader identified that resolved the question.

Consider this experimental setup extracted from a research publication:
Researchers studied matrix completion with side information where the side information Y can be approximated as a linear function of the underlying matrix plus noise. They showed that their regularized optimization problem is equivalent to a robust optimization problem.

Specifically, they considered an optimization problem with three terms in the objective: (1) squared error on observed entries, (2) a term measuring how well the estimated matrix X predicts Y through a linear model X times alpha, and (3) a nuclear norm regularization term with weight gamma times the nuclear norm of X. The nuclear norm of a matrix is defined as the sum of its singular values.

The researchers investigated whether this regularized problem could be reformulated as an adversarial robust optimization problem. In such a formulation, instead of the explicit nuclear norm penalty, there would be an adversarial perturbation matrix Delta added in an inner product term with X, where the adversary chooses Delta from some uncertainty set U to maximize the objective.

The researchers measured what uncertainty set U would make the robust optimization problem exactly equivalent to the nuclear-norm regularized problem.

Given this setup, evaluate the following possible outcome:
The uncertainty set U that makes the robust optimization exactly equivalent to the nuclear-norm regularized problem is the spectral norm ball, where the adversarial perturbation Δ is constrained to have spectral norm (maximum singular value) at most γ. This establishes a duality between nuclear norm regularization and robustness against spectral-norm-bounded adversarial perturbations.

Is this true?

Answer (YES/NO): YES